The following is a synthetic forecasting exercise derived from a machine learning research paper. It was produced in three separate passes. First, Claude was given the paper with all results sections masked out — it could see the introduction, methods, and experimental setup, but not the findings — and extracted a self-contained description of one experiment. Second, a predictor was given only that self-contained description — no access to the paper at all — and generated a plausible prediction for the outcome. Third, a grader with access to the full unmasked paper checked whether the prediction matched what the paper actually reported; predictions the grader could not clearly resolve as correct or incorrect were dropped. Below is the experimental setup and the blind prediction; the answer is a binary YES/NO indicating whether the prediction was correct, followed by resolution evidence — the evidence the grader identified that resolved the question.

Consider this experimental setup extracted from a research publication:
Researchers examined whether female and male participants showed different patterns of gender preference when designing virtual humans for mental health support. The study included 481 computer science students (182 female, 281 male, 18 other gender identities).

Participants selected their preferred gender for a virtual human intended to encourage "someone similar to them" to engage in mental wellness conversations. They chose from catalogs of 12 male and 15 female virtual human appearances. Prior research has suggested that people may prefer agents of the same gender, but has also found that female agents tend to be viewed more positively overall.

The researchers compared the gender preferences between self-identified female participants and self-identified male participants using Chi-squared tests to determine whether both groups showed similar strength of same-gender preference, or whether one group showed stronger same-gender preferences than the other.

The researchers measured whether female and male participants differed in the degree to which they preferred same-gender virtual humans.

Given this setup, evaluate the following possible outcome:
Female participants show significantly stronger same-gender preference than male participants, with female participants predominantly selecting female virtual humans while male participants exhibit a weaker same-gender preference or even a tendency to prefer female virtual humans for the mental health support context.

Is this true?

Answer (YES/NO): YES